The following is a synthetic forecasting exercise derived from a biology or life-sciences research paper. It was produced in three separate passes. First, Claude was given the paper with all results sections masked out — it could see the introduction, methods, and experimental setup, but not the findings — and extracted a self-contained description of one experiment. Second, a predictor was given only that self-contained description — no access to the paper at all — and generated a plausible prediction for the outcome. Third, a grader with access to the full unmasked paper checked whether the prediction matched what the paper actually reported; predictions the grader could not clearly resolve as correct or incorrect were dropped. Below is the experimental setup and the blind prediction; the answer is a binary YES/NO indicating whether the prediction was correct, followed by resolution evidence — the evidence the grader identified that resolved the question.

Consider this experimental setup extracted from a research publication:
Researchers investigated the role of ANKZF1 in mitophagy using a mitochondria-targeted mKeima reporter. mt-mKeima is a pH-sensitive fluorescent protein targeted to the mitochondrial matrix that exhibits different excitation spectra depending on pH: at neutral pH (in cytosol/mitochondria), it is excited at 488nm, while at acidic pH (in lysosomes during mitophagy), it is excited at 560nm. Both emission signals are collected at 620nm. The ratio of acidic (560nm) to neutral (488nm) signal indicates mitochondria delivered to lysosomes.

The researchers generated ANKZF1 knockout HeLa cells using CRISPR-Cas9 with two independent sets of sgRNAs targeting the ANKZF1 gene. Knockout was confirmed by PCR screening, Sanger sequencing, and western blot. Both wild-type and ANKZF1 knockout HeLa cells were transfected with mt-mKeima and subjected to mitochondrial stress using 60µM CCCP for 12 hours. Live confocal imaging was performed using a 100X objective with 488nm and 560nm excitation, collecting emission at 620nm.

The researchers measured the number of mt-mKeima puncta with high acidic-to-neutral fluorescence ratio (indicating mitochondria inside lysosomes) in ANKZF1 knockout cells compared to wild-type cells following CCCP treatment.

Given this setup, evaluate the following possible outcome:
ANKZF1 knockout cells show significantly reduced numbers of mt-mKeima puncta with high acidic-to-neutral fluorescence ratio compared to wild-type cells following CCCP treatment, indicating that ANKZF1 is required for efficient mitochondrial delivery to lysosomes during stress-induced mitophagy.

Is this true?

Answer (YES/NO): YES